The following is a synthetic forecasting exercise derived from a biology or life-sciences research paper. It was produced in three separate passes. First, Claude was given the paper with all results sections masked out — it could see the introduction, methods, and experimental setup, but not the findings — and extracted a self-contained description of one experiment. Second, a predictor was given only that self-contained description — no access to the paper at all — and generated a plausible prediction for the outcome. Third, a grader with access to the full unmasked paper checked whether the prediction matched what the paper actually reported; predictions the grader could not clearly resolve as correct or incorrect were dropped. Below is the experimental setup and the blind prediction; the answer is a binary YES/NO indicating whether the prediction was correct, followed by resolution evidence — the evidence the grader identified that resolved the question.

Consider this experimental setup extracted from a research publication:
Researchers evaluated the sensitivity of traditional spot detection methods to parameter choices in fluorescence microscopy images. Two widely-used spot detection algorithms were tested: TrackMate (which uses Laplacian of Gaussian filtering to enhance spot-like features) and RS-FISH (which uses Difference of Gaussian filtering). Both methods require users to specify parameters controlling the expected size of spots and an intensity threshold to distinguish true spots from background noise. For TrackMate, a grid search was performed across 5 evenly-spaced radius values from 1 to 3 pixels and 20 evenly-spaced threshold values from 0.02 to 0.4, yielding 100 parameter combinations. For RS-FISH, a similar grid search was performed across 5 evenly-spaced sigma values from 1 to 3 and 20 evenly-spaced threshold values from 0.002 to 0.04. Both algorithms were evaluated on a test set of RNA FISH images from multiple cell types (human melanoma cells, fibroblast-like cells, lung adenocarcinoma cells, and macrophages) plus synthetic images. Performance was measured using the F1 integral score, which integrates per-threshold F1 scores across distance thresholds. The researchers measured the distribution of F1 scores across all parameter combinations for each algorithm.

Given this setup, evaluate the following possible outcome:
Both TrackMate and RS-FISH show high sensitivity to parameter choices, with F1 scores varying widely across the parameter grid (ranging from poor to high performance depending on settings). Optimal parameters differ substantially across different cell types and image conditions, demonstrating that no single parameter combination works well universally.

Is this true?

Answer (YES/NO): YES